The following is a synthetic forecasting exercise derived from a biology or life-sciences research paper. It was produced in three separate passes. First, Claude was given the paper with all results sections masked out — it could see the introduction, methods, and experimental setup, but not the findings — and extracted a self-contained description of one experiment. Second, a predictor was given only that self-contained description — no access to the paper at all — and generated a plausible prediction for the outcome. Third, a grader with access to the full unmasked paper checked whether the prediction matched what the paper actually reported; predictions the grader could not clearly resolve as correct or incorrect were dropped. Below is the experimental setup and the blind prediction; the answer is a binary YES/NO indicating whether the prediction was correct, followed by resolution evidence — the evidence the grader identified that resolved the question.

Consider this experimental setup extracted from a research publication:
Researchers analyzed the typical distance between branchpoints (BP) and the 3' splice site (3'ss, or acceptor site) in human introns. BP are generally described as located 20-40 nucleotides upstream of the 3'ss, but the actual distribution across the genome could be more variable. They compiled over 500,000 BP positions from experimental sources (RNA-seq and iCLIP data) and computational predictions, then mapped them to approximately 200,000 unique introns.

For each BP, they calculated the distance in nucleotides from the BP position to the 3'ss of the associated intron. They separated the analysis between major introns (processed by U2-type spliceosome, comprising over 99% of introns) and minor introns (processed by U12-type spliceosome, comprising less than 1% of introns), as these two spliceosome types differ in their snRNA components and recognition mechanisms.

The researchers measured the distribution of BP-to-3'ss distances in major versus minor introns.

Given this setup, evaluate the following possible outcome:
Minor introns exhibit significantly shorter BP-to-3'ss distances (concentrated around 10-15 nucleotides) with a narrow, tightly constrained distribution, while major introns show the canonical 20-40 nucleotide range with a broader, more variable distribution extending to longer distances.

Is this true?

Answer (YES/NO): NO